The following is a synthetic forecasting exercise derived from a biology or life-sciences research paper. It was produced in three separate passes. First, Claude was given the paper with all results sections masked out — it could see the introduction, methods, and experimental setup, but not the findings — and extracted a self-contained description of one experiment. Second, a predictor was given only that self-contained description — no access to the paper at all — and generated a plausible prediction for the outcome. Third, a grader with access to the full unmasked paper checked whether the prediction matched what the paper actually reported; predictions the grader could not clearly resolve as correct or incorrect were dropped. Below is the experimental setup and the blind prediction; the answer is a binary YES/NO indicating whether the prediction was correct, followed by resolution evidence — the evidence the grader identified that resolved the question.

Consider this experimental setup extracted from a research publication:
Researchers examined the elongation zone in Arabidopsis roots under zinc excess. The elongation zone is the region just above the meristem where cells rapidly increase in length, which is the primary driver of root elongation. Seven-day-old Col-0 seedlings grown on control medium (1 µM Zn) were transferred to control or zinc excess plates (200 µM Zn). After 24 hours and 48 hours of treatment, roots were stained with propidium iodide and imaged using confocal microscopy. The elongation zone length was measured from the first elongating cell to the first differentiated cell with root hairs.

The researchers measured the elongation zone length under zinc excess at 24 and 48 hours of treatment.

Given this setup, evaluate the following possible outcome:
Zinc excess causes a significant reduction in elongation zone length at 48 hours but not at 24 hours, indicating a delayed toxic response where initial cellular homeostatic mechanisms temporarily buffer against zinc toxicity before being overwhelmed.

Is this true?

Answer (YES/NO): NO